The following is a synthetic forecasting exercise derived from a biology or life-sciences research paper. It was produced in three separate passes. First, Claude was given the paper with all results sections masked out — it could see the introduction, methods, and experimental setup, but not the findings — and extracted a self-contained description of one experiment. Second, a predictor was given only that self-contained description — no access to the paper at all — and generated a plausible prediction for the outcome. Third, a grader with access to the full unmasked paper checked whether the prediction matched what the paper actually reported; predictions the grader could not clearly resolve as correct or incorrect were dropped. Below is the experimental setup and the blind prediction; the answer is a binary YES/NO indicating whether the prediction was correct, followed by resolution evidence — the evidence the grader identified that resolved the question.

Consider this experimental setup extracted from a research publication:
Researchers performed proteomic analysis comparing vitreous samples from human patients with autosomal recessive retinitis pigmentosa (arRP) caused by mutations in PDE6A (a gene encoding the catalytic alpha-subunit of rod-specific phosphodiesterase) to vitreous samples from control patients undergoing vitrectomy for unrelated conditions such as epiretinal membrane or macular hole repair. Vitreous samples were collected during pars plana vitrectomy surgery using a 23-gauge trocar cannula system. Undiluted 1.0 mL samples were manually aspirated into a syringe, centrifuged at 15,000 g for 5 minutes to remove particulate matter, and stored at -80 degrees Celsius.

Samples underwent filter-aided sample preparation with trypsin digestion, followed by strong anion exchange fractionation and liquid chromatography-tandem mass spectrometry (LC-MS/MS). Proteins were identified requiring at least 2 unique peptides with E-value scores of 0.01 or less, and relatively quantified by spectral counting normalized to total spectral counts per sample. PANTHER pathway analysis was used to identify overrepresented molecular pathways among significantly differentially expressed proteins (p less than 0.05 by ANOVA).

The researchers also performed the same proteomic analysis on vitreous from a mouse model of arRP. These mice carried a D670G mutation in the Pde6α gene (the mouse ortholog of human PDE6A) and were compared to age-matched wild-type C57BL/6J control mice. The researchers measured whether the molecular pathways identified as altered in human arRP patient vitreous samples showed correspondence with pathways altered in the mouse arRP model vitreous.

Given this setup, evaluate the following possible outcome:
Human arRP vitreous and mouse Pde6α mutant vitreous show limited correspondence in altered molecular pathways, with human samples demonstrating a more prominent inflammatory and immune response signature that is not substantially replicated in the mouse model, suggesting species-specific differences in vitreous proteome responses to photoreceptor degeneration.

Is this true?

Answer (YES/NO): NO